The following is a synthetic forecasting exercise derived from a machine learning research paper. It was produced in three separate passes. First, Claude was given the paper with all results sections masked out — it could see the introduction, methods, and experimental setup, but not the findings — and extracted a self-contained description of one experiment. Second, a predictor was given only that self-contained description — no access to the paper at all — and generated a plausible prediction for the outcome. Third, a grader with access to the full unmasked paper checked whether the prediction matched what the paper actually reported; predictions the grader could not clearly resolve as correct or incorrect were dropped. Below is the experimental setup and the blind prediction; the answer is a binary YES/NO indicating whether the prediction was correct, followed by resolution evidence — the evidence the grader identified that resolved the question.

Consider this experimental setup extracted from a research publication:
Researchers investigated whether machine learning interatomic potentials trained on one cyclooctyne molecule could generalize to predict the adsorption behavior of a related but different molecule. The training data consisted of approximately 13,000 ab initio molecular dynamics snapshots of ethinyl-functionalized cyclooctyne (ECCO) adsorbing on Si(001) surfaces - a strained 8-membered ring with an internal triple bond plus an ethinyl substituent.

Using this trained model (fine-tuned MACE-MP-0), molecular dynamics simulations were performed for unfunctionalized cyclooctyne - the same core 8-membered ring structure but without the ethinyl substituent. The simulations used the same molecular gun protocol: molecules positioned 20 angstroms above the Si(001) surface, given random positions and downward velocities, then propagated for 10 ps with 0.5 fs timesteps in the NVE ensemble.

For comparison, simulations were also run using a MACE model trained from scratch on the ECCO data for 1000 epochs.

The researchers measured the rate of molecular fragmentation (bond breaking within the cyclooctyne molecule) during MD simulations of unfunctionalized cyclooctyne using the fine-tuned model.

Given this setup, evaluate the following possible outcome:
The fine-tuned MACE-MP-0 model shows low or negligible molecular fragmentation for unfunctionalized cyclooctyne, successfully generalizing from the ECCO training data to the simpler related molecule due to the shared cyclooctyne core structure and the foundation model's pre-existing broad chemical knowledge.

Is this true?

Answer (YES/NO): YES